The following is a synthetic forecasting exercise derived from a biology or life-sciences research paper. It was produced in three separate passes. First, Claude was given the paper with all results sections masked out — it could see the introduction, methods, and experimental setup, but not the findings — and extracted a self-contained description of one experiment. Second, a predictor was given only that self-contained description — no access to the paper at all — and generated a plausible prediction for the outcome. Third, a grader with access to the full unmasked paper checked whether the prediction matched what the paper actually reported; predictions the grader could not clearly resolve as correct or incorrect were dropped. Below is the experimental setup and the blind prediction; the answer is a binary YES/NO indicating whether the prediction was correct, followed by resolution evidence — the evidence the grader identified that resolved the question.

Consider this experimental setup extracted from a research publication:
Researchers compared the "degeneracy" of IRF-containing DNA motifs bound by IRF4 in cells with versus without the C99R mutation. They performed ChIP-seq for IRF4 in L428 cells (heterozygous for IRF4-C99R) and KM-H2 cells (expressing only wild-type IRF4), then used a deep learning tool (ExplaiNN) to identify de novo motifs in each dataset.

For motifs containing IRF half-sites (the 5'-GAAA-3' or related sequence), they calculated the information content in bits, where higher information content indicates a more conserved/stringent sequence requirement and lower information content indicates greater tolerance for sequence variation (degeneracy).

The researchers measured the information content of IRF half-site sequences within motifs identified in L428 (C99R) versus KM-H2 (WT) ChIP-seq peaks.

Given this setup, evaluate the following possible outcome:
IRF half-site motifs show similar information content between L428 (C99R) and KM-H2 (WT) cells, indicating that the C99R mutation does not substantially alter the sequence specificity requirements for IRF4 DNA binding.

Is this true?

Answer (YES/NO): NO